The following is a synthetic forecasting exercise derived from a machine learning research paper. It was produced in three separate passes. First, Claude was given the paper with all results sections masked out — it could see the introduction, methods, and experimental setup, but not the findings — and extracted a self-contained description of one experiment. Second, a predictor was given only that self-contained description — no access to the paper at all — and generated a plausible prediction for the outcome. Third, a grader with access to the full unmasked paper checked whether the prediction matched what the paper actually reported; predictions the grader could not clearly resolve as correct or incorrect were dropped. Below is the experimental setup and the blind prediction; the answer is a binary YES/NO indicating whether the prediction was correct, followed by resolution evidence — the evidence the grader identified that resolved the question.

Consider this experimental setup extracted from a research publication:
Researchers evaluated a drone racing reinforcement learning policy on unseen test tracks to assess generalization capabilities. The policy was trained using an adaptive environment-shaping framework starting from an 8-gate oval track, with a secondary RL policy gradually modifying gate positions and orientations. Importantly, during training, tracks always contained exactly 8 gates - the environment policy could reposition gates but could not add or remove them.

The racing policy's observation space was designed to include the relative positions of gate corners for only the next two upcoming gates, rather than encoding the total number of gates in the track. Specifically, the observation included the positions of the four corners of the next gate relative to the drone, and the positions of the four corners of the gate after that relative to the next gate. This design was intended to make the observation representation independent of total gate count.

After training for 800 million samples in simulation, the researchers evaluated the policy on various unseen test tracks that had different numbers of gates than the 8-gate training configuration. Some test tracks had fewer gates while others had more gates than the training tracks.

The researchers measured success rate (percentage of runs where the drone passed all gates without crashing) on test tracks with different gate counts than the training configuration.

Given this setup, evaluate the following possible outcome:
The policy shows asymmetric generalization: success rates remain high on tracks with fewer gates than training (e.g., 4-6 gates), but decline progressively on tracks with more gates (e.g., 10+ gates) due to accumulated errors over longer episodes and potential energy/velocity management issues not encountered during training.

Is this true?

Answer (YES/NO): NO